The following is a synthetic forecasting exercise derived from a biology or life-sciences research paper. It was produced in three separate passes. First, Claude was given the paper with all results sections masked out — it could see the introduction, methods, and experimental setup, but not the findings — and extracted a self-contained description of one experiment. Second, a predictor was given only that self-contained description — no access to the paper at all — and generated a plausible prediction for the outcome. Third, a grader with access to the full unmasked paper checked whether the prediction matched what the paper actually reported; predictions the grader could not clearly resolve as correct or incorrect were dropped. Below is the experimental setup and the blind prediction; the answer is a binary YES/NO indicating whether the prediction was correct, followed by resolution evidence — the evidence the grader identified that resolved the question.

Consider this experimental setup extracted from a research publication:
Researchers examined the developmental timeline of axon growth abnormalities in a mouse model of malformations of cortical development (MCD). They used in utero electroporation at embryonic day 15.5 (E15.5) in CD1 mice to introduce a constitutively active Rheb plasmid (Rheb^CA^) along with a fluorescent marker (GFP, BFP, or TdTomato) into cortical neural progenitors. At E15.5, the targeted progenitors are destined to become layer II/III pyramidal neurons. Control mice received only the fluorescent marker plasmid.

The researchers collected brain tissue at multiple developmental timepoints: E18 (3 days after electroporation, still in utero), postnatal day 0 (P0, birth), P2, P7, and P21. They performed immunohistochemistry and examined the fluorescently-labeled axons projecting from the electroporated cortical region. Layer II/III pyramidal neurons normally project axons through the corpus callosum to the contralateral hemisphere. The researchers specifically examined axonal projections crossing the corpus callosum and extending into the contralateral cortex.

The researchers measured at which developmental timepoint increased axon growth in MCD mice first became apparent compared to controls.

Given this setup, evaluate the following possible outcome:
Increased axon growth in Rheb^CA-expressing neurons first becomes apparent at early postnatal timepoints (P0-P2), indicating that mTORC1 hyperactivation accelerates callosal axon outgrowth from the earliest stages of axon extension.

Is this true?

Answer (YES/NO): YES